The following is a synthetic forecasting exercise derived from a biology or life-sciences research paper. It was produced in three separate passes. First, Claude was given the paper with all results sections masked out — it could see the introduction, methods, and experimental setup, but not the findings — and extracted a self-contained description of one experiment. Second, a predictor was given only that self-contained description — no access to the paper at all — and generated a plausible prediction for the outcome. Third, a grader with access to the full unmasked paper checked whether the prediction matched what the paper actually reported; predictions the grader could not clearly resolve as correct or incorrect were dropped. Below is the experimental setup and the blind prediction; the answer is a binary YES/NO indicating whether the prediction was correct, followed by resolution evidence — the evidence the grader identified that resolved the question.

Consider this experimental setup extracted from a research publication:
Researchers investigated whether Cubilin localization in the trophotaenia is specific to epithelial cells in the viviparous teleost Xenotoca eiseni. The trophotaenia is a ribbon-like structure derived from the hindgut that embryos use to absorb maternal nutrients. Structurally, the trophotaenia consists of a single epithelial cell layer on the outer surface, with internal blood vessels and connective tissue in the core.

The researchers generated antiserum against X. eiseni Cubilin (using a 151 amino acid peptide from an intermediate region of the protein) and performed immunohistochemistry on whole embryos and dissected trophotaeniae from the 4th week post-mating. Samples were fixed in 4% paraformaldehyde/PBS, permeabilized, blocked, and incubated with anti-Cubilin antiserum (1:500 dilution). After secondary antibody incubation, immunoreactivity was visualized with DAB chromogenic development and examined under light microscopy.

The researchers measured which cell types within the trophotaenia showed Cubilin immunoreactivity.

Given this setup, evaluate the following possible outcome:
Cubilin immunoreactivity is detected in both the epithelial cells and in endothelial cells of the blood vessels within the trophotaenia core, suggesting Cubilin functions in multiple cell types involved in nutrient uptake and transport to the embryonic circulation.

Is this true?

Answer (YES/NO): NO